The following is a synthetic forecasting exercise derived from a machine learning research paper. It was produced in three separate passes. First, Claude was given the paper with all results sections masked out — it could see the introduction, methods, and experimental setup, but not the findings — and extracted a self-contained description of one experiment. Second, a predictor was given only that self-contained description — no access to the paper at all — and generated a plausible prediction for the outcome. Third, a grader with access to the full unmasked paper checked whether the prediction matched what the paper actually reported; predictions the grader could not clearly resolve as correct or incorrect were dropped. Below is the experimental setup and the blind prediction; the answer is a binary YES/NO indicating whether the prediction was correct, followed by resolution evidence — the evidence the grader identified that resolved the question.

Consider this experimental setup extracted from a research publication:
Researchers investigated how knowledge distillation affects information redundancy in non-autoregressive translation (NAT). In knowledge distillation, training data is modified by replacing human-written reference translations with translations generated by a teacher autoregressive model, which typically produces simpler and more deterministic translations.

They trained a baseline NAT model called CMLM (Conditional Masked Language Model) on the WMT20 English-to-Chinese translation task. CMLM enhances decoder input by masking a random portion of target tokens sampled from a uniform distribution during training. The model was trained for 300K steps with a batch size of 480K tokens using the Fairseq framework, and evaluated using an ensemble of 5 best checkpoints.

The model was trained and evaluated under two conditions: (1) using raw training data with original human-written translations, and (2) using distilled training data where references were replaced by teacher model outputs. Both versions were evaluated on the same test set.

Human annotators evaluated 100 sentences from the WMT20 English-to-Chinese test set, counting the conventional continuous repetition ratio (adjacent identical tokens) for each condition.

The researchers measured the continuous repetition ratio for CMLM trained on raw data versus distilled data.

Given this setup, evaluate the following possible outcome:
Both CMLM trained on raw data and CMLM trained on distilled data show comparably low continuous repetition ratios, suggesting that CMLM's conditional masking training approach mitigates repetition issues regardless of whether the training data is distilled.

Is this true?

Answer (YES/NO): NO